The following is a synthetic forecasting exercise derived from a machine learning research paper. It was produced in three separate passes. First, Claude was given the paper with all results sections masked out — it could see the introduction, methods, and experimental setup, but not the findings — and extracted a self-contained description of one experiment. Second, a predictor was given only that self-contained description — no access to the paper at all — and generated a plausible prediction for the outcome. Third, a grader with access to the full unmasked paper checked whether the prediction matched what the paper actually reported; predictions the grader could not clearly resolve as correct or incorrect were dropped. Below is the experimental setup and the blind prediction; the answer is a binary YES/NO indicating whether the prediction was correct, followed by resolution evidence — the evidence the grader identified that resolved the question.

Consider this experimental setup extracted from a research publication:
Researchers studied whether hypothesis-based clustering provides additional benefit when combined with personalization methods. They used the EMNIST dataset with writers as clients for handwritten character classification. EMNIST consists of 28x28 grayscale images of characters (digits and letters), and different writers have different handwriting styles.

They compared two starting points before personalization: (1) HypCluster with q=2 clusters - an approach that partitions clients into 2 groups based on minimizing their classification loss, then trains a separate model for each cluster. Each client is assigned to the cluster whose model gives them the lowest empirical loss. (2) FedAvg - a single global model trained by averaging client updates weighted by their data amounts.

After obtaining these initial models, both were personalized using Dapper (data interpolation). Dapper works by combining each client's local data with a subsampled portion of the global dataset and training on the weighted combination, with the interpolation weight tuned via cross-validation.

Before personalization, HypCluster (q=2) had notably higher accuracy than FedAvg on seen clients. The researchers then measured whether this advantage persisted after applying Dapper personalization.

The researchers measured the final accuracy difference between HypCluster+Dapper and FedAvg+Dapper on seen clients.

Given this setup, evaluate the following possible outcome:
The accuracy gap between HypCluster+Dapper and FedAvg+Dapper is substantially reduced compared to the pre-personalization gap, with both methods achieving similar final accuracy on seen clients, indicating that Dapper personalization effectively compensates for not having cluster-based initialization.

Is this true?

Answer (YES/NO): YES